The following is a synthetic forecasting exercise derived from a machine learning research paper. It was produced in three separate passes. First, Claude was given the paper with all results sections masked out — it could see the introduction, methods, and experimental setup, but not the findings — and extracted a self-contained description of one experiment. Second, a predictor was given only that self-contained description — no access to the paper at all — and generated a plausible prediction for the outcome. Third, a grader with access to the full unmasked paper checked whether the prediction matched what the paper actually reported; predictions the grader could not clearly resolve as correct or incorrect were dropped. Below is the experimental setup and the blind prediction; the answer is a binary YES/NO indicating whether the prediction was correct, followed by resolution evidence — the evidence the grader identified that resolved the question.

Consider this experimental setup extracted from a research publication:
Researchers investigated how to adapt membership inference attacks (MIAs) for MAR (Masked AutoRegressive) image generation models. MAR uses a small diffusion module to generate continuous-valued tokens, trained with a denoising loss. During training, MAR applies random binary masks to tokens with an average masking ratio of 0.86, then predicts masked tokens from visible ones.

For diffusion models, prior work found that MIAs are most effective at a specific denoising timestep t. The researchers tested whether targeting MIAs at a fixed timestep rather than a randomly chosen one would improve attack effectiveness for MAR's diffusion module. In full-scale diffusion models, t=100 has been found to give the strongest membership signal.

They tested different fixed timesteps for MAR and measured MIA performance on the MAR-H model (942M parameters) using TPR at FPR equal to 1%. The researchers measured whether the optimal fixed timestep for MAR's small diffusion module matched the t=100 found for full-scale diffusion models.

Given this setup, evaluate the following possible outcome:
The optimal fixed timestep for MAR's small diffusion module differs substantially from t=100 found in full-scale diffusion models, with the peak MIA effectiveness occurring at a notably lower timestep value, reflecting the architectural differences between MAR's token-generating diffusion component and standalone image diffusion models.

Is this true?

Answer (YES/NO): NO